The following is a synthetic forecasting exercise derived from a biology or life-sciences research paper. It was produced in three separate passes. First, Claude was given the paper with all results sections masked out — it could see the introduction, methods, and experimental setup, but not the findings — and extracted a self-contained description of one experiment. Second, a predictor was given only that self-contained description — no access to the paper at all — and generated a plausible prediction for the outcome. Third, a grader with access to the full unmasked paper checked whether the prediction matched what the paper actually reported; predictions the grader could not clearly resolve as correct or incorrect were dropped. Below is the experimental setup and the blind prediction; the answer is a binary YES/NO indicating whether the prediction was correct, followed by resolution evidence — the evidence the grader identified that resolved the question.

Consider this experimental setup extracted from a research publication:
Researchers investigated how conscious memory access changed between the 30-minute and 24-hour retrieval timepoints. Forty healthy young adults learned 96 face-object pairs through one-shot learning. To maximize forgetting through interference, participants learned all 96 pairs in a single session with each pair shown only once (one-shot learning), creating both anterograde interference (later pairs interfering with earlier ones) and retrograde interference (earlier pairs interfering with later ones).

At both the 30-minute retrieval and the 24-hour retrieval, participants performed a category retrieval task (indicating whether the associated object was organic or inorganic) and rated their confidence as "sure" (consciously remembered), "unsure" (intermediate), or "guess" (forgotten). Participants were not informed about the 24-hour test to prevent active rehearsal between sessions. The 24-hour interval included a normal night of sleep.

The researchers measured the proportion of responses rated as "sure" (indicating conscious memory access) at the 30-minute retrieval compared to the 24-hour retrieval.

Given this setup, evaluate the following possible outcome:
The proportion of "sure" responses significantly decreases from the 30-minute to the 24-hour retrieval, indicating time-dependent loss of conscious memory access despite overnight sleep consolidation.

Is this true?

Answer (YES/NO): YES